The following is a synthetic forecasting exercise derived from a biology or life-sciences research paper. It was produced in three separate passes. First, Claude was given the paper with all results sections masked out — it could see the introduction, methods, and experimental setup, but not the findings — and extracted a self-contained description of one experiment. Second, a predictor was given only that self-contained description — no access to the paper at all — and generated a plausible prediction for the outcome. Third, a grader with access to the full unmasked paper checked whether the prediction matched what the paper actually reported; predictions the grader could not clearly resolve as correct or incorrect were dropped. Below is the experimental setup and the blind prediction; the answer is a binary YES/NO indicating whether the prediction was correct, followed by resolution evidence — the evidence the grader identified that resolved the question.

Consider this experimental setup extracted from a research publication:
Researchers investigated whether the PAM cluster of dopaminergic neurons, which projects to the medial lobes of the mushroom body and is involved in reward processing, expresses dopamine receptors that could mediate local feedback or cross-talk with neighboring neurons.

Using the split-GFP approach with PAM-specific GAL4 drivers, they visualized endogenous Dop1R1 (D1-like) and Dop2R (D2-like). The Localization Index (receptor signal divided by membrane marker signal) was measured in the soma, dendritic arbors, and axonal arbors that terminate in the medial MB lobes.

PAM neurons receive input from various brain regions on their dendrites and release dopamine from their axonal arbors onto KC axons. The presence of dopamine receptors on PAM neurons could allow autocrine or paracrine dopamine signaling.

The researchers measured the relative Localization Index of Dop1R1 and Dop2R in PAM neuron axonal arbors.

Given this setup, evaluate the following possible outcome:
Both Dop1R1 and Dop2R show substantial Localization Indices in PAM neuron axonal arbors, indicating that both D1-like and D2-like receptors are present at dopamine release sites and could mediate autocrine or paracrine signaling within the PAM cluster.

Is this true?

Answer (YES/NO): YES